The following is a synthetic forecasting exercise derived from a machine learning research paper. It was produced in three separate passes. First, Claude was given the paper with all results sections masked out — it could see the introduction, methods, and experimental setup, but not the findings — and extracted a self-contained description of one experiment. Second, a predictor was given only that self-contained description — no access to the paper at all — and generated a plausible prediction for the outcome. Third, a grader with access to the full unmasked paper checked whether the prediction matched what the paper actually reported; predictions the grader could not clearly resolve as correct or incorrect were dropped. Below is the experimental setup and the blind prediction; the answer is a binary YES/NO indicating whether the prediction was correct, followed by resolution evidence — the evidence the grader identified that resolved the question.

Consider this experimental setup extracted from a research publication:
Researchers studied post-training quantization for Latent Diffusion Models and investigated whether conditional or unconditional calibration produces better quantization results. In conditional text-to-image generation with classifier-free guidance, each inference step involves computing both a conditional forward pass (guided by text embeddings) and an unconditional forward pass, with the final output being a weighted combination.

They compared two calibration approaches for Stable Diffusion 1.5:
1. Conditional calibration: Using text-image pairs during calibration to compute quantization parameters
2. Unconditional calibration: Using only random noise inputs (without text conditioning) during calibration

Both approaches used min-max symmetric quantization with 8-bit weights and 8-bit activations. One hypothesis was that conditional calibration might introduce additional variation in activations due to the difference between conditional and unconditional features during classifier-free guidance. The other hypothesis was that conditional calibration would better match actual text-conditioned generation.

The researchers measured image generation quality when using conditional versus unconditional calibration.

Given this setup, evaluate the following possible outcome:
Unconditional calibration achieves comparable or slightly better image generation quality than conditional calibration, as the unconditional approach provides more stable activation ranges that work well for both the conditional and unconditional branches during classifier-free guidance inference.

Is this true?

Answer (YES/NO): YES